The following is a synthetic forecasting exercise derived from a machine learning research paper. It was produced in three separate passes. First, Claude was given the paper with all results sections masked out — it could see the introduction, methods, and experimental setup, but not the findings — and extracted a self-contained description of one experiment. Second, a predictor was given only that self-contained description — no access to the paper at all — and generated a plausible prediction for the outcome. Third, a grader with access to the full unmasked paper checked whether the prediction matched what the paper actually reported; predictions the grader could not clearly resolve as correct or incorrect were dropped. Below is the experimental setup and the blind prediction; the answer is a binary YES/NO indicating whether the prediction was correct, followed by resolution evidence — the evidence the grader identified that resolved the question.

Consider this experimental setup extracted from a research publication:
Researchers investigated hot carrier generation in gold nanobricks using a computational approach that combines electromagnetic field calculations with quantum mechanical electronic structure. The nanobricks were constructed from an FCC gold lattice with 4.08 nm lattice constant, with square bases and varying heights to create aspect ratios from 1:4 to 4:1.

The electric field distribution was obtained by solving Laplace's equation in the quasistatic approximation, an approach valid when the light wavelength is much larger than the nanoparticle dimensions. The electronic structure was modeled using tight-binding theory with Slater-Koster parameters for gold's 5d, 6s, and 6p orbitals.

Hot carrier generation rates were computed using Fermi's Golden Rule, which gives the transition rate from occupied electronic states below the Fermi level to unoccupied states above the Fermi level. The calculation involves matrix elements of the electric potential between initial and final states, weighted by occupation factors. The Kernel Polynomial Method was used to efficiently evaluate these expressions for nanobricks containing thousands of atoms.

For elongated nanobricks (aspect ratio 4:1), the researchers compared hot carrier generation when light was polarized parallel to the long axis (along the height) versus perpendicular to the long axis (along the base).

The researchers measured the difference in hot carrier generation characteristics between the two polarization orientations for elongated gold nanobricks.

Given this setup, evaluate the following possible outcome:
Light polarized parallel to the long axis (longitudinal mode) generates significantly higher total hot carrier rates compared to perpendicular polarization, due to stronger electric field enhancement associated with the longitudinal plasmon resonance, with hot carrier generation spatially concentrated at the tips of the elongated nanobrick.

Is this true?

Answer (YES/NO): YES